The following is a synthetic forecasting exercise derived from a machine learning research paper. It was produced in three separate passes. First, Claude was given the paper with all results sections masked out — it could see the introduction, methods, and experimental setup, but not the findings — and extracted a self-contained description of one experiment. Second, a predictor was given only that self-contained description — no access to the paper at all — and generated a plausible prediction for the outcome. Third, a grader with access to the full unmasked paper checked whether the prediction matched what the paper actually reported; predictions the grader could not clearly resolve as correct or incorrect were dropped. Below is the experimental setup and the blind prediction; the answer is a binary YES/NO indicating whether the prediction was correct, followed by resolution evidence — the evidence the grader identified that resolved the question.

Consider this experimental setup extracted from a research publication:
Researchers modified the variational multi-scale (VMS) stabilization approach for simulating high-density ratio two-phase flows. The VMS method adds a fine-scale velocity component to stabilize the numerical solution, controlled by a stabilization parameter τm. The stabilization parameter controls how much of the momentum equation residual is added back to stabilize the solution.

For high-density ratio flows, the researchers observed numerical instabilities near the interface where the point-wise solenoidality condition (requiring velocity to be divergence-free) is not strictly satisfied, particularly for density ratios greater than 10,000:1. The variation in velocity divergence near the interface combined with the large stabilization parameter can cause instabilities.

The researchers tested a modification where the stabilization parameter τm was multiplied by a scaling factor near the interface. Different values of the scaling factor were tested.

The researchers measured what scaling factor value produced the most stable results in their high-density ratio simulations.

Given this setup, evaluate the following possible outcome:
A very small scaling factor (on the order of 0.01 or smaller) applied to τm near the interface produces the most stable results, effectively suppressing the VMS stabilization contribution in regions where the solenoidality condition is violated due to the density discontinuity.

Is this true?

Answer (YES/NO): YES